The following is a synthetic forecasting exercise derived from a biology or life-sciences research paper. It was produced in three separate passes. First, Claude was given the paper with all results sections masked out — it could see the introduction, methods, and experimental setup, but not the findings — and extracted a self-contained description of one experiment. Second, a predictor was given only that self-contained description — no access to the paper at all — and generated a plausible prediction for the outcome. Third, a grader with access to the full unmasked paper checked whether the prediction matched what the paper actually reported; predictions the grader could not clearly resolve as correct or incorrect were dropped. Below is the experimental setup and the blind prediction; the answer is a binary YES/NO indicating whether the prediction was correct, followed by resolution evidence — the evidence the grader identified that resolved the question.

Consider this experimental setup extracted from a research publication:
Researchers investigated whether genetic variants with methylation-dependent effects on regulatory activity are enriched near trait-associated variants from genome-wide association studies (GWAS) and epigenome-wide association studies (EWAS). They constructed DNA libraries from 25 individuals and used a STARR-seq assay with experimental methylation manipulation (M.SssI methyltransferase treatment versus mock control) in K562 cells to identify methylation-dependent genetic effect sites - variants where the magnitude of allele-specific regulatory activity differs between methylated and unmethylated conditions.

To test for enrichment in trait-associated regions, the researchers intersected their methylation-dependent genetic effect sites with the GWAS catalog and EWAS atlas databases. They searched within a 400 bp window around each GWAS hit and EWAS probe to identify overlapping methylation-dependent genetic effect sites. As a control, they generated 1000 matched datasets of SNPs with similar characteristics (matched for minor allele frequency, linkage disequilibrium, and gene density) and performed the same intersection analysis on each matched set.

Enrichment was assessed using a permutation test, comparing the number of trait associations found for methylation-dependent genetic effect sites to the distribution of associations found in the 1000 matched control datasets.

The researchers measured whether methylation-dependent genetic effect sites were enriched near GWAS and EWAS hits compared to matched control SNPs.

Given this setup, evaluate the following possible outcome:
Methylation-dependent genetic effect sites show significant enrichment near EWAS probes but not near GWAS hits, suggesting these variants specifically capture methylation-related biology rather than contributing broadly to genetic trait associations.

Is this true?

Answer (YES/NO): NO